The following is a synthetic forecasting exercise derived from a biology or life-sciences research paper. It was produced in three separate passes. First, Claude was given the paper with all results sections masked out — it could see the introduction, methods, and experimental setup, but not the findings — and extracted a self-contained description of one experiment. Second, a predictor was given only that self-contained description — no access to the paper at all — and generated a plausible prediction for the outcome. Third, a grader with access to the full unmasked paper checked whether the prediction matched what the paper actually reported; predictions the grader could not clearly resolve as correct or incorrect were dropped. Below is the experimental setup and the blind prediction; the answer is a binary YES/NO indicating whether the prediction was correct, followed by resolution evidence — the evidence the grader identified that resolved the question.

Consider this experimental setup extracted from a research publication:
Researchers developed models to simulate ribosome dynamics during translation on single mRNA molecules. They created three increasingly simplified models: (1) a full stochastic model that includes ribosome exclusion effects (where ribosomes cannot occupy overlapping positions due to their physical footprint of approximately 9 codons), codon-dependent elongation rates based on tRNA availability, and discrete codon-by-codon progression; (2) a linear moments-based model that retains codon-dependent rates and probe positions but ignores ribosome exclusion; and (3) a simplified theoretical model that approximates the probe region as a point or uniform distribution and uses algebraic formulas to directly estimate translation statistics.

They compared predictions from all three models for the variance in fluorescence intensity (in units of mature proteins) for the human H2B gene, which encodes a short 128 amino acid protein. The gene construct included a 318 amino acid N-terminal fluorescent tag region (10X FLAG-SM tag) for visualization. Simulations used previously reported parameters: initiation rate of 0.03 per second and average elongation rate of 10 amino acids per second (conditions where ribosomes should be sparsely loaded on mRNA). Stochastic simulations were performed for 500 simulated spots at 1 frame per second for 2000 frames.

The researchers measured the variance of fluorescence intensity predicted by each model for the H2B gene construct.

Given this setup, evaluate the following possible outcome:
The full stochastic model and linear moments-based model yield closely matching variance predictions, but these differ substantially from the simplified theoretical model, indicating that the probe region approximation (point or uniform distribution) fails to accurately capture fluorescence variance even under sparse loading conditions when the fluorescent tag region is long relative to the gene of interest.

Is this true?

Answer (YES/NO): YES